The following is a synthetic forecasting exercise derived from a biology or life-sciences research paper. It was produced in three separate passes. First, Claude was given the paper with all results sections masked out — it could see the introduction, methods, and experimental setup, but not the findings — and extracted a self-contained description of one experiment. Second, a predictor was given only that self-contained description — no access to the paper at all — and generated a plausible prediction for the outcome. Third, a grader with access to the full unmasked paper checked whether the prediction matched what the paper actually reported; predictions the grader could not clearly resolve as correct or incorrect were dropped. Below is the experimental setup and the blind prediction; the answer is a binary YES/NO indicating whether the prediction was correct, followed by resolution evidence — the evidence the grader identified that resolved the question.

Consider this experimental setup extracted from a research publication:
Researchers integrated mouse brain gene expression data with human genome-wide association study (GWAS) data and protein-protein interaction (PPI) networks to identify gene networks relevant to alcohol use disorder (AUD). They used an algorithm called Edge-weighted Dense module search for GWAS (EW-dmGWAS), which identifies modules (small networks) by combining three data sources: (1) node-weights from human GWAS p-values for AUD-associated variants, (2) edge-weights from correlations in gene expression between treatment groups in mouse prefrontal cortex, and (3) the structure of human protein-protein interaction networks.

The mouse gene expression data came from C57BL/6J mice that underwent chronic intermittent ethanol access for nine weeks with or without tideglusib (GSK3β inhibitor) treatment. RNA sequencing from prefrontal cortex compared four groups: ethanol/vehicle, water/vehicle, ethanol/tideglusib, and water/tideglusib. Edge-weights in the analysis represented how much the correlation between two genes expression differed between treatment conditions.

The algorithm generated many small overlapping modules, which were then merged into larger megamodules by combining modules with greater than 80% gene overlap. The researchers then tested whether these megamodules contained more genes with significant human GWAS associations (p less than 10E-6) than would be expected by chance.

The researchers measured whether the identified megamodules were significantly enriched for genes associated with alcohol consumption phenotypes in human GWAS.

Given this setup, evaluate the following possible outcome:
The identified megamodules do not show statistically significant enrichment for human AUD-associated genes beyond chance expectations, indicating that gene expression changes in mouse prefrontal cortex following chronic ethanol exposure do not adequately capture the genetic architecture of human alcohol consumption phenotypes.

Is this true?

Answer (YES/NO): NO